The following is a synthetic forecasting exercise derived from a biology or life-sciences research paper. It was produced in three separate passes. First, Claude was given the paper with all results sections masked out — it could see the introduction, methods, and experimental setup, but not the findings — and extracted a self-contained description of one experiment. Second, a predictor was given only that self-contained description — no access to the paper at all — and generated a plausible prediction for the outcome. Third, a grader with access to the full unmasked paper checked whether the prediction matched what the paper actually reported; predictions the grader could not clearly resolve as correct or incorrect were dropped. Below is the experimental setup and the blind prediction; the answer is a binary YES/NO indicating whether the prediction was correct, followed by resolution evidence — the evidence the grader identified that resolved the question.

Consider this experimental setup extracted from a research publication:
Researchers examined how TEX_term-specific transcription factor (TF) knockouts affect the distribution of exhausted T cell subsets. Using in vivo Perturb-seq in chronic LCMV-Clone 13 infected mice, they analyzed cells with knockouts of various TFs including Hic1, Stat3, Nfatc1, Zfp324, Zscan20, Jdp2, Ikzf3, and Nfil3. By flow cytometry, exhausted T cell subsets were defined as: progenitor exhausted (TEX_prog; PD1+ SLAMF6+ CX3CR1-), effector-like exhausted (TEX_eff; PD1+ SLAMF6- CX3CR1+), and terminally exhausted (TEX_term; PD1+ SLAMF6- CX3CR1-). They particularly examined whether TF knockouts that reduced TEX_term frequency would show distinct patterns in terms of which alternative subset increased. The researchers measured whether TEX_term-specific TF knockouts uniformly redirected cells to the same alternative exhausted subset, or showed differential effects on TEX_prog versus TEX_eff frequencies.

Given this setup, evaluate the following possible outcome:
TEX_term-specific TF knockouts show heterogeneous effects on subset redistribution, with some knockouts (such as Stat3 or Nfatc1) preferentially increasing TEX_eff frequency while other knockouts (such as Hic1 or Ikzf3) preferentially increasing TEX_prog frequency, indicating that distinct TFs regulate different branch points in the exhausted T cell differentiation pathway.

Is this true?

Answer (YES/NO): NO